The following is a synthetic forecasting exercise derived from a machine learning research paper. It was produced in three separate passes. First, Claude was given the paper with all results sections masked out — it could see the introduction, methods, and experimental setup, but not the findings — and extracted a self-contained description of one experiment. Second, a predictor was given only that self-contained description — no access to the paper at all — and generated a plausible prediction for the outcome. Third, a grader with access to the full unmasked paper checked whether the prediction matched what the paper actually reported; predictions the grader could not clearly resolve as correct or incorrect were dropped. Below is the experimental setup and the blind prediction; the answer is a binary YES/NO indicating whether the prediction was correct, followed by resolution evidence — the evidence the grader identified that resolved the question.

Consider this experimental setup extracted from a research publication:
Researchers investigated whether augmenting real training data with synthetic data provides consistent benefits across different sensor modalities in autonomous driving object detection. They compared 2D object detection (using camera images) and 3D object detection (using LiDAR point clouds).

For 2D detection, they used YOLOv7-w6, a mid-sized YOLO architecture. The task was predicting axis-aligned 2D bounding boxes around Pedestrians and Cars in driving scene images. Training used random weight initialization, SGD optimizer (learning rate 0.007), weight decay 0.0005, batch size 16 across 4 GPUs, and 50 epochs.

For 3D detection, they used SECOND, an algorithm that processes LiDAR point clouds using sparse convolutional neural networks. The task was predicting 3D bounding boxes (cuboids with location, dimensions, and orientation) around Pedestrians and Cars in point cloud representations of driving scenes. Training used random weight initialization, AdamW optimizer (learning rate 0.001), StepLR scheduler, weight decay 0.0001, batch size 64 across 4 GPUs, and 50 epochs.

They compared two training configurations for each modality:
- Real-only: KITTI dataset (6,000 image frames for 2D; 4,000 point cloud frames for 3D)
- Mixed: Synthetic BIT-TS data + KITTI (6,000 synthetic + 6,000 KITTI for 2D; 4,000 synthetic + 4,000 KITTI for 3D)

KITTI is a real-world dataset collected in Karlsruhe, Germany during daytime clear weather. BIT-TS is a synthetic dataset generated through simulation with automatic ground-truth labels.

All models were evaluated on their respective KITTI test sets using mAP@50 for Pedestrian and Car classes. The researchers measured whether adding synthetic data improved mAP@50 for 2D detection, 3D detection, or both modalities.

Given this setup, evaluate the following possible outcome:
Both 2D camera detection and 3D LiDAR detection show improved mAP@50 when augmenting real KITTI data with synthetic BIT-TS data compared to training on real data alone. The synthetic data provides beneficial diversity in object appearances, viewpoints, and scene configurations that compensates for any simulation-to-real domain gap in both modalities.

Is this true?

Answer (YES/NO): NO